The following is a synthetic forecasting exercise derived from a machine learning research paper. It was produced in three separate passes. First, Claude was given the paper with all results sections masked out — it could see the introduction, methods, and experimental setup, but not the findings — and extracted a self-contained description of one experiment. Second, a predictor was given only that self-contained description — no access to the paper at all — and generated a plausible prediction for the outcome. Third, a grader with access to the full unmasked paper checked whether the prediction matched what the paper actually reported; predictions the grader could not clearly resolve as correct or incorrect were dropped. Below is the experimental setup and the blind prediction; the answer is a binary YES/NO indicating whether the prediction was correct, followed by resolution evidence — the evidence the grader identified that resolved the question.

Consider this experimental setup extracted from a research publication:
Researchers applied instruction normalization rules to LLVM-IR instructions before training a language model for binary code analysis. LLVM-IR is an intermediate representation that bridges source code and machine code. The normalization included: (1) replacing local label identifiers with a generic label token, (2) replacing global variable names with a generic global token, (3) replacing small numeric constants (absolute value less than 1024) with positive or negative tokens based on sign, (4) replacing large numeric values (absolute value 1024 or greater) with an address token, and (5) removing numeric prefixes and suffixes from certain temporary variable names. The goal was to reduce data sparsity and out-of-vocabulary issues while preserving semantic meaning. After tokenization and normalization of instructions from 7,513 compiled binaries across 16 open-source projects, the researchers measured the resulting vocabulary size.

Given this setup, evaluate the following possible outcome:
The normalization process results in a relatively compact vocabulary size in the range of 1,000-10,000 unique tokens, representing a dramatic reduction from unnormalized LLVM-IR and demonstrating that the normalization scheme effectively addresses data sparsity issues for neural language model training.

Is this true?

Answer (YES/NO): NO